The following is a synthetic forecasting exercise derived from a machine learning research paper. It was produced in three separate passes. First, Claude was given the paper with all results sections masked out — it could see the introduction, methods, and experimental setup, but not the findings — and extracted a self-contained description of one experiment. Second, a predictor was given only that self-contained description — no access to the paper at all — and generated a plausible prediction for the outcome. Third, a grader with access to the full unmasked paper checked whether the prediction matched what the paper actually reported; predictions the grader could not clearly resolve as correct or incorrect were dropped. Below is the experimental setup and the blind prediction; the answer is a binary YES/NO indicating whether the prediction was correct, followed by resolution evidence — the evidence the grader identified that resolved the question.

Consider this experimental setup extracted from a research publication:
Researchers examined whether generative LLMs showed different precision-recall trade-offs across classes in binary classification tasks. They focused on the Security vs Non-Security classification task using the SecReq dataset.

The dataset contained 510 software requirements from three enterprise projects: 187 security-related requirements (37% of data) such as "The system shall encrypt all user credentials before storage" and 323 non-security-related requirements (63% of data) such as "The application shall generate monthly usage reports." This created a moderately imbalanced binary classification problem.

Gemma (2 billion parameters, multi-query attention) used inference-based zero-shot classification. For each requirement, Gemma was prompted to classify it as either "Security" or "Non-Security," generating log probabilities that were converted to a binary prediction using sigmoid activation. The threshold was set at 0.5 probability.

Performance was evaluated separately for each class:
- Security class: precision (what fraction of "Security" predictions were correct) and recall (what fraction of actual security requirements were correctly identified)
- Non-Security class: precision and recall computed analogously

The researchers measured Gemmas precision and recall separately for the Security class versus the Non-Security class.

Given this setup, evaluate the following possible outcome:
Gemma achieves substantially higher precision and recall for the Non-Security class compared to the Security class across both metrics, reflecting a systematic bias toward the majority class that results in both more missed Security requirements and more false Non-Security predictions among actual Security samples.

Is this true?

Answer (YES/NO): YES